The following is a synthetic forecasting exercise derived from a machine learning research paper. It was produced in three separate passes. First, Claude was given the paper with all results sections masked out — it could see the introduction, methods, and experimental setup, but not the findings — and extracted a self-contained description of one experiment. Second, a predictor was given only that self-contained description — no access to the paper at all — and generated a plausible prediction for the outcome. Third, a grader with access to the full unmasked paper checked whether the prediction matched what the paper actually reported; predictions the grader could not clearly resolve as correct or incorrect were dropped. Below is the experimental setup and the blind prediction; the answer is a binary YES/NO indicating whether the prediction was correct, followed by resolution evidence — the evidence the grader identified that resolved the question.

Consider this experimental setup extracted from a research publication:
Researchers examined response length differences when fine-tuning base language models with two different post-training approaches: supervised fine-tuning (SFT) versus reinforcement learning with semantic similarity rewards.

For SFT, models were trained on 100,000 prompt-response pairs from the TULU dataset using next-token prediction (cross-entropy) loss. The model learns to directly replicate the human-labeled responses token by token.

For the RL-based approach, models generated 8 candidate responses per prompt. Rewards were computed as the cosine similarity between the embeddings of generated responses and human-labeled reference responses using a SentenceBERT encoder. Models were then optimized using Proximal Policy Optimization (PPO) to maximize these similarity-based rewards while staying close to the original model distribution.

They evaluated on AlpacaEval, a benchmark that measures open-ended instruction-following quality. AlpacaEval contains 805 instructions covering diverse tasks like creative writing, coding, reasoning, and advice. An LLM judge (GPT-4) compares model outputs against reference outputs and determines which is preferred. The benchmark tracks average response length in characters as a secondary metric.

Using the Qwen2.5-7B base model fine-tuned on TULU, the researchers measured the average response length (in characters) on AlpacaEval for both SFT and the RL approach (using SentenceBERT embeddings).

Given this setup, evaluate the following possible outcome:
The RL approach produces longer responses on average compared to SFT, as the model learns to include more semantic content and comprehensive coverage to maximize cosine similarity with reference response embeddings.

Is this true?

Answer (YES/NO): NO